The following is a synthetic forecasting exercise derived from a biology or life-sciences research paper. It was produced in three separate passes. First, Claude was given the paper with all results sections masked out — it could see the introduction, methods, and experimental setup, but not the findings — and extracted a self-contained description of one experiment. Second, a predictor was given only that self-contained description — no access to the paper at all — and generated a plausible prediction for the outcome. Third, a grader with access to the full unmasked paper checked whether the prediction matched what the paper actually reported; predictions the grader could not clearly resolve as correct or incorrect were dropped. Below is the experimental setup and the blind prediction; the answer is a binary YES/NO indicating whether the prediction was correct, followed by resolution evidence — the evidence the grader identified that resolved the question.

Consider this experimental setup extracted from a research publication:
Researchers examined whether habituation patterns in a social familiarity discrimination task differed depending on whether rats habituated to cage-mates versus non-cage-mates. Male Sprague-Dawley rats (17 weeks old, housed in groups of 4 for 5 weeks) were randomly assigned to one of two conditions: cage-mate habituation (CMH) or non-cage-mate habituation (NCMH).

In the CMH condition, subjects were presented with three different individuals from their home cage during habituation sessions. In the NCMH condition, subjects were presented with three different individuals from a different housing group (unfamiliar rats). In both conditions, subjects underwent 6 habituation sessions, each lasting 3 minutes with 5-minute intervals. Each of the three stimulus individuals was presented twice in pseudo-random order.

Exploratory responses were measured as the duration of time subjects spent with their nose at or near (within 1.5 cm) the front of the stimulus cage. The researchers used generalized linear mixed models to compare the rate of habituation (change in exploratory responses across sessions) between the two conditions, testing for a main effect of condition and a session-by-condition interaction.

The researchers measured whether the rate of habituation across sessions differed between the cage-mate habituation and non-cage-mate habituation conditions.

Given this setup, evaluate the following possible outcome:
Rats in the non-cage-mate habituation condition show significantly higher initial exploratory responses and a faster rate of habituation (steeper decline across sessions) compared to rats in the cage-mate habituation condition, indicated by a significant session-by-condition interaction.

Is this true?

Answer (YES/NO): NO